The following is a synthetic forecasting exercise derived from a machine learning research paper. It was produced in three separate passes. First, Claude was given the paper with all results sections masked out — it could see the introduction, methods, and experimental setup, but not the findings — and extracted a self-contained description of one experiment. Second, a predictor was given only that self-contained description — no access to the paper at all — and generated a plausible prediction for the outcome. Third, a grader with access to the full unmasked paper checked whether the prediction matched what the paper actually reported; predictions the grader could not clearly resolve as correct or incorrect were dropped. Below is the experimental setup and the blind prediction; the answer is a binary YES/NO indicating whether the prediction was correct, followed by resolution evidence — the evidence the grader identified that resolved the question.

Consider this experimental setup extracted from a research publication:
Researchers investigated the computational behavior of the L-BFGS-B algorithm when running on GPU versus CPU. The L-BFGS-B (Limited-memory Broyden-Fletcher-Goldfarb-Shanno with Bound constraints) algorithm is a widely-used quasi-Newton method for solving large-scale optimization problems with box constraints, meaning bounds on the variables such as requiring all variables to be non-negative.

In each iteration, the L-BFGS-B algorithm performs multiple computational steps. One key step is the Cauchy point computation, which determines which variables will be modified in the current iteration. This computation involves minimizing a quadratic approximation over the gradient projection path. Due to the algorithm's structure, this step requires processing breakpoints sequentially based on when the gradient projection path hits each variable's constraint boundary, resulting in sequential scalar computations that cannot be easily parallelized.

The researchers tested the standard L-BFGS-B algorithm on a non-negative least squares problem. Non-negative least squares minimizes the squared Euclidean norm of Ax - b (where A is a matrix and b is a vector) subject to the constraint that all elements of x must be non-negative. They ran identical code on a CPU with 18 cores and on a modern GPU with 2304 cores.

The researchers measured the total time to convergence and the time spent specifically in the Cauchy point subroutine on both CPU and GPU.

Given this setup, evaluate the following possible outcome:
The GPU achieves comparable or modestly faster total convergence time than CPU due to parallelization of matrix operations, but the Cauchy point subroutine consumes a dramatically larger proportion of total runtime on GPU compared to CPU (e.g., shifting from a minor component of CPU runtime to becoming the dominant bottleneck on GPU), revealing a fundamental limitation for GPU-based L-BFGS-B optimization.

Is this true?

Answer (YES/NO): YES